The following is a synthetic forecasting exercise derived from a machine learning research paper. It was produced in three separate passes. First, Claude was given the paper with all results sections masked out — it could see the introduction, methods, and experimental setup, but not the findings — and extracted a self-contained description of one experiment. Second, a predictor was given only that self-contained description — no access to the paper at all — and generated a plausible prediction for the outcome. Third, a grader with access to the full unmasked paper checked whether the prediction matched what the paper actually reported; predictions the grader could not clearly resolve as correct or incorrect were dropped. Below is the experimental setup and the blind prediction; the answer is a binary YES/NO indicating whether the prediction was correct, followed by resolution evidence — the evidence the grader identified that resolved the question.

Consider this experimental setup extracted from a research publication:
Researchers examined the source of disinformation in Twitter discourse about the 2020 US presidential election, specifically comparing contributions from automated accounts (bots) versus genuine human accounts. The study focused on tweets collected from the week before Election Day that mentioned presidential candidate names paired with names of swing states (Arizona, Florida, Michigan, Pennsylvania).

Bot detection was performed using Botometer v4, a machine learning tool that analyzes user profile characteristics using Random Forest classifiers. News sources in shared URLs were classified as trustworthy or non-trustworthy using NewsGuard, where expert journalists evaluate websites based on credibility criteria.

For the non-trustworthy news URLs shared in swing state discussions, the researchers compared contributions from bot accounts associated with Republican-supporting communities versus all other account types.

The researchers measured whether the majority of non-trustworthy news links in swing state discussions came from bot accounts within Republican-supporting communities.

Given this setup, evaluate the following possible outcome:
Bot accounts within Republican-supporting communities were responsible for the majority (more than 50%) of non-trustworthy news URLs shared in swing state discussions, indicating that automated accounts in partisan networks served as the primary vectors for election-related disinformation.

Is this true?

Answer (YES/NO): YES